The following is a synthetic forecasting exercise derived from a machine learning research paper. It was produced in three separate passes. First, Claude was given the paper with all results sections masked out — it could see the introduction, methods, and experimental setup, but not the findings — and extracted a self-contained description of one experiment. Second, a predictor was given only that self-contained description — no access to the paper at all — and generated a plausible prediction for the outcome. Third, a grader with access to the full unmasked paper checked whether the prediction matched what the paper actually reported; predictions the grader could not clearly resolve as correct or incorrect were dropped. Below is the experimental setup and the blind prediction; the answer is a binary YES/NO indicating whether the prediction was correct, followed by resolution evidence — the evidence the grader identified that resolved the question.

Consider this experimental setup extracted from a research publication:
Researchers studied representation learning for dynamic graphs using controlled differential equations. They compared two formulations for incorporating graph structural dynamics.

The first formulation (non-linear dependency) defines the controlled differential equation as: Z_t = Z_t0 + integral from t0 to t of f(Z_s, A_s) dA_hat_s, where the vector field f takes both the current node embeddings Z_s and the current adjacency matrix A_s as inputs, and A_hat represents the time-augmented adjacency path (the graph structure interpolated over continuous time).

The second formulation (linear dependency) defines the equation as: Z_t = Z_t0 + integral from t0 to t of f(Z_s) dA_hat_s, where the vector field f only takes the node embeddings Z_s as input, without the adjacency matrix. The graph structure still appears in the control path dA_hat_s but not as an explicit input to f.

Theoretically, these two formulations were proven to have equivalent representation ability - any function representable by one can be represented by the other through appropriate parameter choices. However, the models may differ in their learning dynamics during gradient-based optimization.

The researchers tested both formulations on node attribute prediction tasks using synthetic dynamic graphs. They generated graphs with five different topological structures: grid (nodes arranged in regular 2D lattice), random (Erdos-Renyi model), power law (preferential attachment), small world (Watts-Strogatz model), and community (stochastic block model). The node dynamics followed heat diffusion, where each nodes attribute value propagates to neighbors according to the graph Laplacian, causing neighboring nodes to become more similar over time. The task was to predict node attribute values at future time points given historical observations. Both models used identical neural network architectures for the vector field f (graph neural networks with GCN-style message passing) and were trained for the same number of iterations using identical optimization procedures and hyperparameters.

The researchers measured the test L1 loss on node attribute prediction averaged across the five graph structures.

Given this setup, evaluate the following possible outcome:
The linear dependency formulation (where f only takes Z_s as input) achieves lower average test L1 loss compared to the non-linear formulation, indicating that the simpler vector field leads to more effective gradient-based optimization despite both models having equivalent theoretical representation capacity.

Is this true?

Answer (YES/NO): NO